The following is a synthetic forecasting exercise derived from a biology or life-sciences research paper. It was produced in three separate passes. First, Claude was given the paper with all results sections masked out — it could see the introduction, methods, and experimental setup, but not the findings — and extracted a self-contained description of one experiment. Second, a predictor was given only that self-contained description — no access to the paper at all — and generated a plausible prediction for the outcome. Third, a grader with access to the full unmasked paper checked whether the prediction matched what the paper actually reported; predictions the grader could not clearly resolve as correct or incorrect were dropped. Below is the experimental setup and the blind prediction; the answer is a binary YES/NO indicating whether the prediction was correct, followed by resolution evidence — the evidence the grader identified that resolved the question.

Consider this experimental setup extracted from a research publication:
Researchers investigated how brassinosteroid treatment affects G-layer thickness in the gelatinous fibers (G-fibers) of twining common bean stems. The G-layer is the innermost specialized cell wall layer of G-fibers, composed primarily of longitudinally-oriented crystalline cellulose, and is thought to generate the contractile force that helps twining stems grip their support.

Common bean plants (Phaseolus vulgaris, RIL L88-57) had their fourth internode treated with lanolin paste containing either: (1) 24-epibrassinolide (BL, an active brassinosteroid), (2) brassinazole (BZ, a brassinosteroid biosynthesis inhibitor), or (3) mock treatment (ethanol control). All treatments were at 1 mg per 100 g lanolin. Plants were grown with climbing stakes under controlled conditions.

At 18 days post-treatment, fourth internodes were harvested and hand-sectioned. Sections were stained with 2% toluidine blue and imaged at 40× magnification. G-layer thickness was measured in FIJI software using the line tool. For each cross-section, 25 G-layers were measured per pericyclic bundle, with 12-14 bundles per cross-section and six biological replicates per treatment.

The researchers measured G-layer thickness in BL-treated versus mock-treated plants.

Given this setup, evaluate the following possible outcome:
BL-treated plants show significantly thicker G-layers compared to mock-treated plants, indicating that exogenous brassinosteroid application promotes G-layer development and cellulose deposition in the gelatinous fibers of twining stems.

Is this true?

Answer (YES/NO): NO